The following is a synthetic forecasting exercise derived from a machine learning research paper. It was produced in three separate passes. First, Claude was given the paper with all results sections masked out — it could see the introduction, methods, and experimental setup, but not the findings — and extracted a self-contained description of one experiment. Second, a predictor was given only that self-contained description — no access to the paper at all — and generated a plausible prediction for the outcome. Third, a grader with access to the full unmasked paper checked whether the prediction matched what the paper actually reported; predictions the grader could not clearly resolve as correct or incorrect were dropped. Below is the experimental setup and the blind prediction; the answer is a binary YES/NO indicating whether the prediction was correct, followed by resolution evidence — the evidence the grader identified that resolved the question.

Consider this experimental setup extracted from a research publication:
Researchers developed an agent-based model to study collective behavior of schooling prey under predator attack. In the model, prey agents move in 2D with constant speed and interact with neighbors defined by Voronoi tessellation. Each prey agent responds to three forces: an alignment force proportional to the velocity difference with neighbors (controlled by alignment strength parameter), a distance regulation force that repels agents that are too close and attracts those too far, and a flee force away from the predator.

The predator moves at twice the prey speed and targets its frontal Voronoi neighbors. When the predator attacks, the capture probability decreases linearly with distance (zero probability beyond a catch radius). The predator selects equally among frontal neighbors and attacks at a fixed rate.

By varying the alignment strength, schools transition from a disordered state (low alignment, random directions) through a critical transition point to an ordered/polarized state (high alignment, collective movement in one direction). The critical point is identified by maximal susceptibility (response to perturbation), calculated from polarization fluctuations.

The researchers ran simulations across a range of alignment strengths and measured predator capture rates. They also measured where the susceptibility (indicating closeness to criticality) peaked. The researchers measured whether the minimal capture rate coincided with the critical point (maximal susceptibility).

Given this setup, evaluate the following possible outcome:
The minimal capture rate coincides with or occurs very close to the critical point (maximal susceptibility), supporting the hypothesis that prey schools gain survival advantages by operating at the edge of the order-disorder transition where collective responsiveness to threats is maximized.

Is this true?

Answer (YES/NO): NO